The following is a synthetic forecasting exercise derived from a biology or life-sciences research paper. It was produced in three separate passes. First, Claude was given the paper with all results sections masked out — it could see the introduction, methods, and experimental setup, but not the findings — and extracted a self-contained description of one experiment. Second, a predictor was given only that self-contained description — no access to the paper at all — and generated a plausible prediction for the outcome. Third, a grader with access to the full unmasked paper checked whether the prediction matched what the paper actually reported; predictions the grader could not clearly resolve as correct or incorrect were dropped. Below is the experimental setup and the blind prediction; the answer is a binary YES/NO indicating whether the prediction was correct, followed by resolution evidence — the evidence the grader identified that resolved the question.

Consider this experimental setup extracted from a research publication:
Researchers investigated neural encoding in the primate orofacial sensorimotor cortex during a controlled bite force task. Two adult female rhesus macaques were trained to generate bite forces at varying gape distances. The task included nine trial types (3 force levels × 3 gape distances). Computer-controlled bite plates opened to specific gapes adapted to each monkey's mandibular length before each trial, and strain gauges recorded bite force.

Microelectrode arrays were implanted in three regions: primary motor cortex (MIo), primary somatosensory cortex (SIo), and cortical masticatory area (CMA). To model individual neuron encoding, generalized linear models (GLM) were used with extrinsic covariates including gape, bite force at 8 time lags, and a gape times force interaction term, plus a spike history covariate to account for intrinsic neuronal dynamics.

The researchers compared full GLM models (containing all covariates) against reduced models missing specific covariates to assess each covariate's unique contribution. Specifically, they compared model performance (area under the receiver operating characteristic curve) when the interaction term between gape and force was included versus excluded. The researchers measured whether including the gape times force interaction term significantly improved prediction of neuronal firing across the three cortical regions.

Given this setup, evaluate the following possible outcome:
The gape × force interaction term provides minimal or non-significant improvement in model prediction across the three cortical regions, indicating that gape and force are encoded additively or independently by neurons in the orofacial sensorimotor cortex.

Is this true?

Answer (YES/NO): YES